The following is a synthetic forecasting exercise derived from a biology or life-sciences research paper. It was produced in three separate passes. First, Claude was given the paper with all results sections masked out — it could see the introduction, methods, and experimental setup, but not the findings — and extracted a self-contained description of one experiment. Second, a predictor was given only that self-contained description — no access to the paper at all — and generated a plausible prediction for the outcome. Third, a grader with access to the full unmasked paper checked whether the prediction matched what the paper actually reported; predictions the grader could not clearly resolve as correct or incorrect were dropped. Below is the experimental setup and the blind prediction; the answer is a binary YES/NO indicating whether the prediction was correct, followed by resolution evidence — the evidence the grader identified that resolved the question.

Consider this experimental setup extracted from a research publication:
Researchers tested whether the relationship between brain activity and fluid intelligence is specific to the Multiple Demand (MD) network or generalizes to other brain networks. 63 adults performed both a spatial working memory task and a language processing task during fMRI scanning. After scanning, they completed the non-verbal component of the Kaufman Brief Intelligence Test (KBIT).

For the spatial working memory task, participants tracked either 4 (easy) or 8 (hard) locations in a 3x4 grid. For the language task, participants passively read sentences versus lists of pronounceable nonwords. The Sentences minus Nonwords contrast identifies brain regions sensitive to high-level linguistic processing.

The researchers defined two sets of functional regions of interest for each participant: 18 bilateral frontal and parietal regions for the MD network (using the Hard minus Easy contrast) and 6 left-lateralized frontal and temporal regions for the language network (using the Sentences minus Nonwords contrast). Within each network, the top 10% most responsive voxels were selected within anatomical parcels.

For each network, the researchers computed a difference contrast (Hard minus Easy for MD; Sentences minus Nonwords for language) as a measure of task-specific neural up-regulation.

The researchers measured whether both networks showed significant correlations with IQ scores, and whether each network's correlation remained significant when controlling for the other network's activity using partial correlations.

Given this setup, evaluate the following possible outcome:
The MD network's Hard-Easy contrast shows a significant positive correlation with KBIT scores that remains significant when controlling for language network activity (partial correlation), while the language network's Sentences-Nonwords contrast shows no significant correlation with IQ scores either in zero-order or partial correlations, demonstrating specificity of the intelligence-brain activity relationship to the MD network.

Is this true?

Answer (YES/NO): YES